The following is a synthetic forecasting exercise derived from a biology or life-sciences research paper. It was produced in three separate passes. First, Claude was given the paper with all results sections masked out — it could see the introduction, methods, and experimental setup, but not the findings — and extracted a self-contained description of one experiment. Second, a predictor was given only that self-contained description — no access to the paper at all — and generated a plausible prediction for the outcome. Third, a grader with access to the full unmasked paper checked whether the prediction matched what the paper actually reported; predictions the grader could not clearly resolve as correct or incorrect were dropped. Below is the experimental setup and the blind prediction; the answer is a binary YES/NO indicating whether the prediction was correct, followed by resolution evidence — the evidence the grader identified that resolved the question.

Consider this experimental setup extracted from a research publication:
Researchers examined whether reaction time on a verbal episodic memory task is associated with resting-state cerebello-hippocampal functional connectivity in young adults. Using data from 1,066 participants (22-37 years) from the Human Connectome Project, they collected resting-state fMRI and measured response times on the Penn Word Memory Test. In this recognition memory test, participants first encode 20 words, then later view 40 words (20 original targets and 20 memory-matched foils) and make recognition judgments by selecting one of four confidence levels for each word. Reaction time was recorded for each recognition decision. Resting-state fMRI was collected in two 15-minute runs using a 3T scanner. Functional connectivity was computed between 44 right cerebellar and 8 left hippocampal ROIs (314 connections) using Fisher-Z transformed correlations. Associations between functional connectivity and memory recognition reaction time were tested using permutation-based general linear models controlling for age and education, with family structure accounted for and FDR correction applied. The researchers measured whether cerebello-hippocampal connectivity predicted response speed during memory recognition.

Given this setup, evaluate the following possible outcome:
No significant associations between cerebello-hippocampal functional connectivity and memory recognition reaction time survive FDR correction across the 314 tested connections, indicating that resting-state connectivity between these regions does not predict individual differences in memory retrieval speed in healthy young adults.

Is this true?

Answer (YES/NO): YES